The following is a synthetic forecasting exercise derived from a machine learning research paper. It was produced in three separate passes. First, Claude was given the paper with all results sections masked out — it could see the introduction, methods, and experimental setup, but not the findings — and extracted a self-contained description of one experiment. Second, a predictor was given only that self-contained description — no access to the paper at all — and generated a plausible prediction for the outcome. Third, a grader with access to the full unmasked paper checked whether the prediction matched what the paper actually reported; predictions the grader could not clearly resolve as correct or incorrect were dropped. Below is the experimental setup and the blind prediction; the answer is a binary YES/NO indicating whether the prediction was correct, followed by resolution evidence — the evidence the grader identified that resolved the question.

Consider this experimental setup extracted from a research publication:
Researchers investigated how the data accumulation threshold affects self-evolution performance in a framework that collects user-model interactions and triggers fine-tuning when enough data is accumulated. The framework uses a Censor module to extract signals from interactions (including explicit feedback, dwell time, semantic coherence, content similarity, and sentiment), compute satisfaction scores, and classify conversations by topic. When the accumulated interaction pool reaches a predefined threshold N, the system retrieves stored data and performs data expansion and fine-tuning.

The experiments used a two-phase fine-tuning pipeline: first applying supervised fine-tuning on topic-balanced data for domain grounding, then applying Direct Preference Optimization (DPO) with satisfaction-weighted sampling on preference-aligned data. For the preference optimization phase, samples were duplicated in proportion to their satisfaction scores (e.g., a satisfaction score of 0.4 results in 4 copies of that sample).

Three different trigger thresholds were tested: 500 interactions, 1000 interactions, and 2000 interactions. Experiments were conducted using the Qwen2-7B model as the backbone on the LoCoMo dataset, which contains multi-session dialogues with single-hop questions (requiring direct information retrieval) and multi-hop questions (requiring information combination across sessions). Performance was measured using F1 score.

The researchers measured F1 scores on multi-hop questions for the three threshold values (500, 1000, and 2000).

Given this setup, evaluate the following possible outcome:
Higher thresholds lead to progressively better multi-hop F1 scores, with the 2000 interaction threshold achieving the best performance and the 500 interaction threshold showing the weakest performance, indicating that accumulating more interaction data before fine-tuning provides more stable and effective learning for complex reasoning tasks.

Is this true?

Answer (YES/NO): NO